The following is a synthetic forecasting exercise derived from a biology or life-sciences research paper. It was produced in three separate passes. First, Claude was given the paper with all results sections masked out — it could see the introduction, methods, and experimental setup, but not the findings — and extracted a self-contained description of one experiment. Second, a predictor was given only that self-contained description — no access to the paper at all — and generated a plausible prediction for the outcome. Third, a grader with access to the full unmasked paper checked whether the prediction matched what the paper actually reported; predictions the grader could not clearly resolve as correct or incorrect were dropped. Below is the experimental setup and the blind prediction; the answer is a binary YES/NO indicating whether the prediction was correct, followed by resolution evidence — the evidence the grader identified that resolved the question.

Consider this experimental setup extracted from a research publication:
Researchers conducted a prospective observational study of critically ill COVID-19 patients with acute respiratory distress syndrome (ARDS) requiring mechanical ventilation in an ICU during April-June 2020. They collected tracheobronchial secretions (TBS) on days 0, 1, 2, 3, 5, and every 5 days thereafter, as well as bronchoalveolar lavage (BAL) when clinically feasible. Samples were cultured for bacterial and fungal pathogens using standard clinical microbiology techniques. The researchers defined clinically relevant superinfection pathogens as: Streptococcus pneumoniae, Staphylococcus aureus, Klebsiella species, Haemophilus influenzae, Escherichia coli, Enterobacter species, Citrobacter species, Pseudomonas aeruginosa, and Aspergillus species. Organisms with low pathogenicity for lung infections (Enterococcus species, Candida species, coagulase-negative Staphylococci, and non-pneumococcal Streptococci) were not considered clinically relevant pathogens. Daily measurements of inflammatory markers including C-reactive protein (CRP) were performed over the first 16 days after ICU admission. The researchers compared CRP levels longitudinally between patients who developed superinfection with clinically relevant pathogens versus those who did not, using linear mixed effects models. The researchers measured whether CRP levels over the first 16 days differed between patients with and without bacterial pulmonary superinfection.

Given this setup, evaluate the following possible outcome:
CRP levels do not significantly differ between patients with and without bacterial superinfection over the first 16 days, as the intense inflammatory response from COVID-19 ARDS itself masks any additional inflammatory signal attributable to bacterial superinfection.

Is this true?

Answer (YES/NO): NO